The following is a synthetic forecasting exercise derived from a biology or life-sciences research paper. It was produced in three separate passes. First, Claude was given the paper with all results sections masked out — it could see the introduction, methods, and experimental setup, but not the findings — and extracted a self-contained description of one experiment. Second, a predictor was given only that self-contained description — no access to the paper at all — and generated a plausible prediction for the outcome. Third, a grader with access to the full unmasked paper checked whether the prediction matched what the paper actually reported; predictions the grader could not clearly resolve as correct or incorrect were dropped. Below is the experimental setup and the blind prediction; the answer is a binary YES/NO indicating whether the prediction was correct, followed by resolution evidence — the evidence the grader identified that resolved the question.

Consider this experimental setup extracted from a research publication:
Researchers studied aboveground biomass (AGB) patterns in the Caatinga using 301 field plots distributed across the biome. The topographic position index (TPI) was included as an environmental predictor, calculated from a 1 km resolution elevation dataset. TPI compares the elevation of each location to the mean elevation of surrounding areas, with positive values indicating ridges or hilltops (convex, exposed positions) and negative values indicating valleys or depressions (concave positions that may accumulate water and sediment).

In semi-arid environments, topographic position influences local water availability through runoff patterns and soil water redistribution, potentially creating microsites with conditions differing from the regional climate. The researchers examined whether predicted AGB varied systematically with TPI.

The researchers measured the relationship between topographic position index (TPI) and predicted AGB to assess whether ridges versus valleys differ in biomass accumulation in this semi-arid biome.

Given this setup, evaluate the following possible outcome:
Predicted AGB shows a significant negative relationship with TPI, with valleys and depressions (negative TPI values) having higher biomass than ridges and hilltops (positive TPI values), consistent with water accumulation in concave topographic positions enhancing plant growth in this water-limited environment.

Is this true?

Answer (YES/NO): YES